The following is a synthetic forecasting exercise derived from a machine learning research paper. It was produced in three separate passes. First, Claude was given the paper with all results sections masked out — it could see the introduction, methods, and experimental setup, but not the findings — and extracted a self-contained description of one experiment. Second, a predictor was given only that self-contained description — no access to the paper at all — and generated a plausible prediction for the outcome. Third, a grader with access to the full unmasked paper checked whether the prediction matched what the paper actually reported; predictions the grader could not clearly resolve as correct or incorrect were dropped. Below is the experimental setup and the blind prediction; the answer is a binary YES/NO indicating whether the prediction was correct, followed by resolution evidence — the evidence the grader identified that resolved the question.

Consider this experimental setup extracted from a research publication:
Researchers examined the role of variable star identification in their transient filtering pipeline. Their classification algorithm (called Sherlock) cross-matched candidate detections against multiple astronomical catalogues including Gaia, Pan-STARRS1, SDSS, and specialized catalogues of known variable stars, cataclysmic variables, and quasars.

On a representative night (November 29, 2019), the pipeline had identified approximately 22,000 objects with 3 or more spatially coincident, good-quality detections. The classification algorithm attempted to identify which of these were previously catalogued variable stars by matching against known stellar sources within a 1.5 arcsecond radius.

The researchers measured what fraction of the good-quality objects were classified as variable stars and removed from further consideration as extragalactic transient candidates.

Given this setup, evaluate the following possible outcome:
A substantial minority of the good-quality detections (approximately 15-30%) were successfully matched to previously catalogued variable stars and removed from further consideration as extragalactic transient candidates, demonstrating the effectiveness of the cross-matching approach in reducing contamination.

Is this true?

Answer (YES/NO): NO